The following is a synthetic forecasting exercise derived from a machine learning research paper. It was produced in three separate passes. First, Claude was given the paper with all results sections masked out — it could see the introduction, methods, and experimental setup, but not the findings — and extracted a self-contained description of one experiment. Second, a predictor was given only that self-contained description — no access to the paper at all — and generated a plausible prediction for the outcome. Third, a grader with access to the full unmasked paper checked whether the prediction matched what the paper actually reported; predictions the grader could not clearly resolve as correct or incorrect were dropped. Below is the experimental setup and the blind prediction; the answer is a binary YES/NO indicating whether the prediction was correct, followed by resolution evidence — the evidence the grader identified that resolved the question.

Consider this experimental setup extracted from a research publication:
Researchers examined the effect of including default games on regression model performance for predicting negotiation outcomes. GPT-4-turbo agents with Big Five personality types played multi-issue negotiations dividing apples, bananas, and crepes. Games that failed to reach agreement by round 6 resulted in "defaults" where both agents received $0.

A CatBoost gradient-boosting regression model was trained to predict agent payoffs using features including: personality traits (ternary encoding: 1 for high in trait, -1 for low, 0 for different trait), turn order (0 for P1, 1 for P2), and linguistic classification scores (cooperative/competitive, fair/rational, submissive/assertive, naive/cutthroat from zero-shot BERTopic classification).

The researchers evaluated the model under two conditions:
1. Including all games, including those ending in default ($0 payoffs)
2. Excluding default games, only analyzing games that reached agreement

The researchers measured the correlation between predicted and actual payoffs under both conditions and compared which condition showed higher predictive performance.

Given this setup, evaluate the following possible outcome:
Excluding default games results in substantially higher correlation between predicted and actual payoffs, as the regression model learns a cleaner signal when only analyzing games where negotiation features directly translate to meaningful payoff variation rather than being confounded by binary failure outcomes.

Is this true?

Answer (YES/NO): NO